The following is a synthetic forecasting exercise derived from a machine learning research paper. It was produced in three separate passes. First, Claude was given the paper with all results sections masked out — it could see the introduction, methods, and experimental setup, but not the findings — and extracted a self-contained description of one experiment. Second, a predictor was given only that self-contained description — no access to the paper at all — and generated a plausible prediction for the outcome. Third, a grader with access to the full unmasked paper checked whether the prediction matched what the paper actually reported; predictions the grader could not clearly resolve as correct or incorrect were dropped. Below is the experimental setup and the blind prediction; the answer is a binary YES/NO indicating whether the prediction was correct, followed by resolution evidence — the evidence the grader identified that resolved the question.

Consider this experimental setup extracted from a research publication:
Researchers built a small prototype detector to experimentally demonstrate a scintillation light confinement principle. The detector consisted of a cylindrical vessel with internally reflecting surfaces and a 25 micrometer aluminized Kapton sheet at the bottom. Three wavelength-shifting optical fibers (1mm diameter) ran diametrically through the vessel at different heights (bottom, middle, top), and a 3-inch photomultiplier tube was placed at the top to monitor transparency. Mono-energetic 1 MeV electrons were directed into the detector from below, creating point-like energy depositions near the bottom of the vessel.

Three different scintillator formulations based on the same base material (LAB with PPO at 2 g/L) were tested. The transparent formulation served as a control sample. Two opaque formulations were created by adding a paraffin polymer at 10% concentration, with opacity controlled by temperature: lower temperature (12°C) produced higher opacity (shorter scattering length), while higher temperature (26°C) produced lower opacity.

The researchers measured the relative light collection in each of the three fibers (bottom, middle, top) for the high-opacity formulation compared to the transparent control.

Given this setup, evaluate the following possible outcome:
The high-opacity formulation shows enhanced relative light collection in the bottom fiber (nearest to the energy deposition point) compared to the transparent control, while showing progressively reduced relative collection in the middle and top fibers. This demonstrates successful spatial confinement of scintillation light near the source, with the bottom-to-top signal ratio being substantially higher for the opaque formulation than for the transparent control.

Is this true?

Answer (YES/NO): NO